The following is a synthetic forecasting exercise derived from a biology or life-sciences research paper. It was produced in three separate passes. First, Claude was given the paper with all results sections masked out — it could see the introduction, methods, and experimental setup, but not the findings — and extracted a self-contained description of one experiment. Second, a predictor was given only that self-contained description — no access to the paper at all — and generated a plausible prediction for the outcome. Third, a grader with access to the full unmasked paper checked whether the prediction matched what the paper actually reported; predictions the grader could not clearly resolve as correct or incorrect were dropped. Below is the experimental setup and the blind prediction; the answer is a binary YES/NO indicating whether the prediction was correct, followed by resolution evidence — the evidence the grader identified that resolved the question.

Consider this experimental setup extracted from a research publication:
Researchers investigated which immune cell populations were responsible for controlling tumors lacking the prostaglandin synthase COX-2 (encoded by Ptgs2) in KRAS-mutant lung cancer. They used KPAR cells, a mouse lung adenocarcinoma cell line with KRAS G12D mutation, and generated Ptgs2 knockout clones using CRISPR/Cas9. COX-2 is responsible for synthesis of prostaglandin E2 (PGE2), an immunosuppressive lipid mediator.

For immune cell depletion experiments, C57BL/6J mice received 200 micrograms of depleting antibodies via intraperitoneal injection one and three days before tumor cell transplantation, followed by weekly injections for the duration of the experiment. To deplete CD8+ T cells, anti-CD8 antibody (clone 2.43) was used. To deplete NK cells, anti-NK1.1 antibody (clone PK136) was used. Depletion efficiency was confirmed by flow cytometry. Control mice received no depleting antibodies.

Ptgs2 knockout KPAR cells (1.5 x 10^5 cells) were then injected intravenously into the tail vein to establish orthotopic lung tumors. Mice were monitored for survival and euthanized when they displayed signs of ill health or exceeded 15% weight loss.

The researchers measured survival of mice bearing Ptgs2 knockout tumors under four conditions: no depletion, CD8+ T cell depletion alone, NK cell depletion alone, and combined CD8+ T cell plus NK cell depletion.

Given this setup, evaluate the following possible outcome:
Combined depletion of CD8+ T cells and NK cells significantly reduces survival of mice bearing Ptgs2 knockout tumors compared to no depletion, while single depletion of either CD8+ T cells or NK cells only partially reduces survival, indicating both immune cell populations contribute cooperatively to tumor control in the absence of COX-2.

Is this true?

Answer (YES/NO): YES